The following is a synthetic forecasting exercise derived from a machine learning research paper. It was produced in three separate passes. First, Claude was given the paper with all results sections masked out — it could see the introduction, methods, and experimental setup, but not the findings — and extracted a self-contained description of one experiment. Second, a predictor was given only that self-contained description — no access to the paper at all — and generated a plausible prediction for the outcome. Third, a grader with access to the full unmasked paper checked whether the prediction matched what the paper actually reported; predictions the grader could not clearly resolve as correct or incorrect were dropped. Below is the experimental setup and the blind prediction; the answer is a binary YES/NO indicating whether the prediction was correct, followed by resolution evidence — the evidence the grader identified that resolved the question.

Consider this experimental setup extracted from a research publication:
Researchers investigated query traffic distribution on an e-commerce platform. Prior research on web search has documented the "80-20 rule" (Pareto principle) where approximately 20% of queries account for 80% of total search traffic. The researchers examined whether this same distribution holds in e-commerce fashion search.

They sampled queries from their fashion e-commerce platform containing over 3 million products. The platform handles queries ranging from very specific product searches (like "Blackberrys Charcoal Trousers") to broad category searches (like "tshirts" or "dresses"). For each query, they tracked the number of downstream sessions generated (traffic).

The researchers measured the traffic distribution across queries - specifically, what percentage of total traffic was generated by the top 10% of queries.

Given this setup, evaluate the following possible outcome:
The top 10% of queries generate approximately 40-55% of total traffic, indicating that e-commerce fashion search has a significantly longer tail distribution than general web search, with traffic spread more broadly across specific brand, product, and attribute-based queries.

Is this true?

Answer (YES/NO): NO